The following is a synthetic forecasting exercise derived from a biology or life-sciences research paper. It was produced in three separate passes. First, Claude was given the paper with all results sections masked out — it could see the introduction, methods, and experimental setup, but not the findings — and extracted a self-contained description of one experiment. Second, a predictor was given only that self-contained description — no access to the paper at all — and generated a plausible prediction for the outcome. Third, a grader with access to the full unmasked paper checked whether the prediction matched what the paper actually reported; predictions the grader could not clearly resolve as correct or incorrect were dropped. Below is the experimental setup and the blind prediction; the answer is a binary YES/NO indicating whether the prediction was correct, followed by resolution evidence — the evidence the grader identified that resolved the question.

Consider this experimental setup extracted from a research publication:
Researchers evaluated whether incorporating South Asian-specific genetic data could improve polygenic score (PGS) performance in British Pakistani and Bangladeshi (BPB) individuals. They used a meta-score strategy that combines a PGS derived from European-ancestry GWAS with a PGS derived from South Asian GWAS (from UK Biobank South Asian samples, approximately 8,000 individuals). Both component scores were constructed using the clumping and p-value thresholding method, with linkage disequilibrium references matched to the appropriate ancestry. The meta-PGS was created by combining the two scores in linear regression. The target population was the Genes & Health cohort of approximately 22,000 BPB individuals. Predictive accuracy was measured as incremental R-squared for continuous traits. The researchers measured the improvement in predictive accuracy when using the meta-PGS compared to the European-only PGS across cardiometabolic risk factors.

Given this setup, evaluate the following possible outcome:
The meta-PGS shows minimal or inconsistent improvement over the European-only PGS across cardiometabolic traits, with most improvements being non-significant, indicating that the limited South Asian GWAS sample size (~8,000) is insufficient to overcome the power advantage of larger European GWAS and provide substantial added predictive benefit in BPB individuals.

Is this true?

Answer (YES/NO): YES